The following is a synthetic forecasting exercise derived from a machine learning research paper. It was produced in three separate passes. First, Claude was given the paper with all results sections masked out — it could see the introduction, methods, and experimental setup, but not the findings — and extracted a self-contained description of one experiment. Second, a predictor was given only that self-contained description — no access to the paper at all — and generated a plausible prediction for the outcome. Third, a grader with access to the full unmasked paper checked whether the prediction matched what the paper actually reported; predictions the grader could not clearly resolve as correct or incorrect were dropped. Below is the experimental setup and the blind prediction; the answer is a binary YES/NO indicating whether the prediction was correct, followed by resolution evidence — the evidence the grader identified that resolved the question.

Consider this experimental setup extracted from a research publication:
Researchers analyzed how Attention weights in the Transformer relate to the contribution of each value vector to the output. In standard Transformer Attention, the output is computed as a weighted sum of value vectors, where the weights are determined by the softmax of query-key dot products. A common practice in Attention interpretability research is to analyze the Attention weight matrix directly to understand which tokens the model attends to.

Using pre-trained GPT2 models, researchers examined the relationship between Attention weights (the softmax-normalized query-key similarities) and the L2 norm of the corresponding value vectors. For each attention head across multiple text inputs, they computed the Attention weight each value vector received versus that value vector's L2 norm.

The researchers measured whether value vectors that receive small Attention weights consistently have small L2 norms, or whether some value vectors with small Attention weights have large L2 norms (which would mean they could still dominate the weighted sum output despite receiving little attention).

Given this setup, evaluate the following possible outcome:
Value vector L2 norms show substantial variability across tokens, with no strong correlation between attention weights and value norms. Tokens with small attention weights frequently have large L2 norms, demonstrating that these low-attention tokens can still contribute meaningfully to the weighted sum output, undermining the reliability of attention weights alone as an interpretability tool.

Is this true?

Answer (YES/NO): YES